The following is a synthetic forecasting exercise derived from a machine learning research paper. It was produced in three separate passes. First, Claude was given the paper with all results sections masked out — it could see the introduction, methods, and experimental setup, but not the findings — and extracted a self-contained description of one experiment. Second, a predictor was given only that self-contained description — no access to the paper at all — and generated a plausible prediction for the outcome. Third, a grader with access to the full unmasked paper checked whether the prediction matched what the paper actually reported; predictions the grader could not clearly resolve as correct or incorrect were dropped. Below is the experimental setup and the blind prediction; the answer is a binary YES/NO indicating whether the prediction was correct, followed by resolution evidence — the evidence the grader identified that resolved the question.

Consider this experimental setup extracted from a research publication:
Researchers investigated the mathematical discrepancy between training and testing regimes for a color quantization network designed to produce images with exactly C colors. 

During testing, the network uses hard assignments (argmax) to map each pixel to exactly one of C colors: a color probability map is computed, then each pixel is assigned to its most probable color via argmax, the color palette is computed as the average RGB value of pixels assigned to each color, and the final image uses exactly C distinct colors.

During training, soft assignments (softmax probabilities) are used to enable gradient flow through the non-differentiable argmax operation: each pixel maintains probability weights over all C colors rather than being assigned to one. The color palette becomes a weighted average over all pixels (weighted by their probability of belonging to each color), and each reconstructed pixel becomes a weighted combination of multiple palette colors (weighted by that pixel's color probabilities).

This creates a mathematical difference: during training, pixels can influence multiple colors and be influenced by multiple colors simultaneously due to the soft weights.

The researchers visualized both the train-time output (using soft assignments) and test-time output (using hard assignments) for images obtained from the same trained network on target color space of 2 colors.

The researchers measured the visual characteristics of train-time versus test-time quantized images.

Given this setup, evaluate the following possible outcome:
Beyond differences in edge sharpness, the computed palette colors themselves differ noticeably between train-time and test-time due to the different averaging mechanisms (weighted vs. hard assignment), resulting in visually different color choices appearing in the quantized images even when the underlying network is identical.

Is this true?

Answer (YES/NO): NO